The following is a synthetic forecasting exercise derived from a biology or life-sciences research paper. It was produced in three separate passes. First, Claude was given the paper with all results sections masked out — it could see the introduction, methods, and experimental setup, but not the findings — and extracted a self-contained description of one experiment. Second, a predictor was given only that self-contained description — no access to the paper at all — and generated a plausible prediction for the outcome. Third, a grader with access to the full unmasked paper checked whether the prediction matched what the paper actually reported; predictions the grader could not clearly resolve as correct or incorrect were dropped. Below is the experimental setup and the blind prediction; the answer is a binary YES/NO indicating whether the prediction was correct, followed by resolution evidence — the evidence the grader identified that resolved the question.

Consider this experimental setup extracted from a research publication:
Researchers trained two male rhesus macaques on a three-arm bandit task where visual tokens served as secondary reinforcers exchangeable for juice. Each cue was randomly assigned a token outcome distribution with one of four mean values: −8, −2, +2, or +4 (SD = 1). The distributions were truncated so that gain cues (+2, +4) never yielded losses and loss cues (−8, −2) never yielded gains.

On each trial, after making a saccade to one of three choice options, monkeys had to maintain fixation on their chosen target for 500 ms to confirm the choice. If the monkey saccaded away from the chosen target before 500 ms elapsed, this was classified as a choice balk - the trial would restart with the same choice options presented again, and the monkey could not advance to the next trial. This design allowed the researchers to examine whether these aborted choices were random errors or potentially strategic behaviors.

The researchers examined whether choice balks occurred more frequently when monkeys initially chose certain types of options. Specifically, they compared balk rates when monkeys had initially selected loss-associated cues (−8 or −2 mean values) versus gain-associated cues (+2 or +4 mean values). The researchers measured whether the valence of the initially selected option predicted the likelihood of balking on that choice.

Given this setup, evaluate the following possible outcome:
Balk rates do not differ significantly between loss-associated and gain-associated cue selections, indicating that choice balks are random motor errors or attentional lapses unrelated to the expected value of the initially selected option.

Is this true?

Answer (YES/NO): NO